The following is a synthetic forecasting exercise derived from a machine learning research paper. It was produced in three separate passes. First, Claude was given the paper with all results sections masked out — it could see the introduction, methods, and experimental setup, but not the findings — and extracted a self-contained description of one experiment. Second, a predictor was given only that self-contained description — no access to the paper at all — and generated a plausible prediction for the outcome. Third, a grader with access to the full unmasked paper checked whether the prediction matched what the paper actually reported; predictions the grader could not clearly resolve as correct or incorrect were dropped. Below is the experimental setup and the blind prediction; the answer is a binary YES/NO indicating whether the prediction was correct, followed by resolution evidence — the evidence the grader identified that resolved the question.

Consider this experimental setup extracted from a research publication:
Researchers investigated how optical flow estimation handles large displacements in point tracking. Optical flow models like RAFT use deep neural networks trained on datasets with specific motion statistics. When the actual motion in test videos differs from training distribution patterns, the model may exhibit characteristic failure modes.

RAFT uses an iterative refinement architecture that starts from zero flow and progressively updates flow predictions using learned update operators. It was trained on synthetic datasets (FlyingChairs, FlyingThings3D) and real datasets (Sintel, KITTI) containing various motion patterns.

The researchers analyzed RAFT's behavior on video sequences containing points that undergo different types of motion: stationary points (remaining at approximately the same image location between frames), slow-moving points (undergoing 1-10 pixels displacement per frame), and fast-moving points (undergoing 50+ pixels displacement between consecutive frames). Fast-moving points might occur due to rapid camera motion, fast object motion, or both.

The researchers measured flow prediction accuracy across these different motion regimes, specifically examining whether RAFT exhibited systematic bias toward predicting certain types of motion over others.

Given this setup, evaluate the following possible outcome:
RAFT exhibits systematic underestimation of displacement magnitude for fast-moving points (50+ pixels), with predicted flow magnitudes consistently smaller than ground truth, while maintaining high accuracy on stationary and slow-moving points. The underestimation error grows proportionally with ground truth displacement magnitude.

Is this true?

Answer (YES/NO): NO